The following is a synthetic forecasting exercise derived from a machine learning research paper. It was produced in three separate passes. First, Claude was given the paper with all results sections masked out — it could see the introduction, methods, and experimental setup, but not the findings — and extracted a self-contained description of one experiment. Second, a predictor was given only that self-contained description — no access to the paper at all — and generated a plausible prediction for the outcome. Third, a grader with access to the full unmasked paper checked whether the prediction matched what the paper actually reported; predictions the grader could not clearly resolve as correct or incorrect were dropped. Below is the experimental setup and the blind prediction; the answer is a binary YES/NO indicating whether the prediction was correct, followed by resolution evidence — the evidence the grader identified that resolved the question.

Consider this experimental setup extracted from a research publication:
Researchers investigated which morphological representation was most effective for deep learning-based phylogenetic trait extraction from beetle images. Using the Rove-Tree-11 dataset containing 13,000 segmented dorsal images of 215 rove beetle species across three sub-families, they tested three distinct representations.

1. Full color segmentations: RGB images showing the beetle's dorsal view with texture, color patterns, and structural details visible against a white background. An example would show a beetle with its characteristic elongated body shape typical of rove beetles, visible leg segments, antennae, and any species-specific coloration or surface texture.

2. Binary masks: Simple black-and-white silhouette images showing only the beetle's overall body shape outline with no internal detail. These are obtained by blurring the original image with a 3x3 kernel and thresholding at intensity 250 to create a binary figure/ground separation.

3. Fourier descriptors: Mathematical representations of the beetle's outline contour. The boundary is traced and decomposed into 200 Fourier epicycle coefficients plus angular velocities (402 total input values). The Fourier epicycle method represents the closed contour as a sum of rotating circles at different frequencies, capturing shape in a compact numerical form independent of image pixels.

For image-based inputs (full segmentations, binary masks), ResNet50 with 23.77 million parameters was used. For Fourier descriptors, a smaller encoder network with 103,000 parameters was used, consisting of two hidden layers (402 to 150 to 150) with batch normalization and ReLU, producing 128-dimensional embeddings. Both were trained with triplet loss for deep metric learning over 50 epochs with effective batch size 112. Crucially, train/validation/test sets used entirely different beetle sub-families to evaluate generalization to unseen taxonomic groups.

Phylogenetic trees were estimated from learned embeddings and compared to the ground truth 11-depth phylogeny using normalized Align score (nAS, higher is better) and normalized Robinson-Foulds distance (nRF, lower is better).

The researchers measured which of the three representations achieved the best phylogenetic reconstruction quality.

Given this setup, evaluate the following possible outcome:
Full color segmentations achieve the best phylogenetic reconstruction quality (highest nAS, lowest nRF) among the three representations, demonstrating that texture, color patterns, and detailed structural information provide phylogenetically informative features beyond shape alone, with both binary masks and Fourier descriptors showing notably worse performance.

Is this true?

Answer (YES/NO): NO